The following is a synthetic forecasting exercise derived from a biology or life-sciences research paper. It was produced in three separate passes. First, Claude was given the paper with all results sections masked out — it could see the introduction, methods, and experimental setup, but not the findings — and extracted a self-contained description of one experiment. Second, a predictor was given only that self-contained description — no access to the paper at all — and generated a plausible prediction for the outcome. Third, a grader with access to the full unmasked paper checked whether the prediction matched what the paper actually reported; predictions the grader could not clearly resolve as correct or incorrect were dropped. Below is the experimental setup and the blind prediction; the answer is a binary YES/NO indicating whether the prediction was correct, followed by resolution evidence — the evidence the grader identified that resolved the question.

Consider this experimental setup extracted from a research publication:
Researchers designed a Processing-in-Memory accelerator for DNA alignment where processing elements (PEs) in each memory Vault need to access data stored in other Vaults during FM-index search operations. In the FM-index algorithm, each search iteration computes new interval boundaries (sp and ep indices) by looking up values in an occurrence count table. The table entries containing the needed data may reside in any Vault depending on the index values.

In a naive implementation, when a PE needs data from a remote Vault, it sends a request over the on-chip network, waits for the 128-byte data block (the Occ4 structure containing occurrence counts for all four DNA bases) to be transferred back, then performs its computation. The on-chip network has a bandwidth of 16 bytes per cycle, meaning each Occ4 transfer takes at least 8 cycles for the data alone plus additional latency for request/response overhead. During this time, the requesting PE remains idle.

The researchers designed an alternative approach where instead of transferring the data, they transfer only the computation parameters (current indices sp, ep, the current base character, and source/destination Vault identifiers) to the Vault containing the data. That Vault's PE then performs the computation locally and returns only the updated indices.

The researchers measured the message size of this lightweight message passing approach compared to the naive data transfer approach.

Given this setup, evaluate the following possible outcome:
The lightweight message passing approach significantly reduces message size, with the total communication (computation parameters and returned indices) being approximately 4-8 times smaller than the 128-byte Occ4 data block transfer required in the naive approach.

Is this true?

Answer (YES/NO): NO